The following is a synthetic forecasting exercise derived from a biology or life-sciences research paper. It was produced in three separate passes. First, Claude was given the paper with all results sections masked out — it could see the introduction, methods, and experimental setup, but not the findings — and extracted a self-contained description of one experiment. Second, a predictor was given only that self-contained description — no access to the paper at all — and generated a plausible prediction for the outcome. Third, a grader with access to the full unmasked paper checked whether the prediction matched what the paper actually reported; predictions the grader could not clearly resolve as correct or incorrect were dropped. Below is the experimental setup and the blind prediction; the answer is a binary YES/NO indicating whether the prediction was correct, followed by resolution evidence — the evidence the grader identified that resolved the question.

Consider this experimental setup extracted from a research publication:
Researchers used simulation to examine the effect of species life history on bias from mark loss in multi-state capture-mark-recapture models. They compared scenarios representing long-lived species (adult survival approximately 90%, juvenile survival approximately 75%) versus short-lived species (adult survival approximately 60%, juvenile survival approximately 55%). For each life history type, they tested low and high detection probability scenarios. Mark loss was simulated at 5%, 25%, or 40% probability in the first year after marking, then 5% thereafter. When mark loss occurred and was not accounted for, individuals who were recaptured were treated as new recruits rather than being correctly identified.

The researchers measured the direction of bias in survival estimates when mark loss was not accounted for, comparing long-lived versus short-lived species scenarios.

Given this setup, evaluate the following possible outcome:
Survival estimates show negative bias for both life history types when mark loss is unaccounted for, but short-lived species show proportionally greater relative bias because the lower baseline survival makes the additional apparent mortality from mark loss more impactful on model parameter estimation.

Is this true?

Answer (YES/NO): NO